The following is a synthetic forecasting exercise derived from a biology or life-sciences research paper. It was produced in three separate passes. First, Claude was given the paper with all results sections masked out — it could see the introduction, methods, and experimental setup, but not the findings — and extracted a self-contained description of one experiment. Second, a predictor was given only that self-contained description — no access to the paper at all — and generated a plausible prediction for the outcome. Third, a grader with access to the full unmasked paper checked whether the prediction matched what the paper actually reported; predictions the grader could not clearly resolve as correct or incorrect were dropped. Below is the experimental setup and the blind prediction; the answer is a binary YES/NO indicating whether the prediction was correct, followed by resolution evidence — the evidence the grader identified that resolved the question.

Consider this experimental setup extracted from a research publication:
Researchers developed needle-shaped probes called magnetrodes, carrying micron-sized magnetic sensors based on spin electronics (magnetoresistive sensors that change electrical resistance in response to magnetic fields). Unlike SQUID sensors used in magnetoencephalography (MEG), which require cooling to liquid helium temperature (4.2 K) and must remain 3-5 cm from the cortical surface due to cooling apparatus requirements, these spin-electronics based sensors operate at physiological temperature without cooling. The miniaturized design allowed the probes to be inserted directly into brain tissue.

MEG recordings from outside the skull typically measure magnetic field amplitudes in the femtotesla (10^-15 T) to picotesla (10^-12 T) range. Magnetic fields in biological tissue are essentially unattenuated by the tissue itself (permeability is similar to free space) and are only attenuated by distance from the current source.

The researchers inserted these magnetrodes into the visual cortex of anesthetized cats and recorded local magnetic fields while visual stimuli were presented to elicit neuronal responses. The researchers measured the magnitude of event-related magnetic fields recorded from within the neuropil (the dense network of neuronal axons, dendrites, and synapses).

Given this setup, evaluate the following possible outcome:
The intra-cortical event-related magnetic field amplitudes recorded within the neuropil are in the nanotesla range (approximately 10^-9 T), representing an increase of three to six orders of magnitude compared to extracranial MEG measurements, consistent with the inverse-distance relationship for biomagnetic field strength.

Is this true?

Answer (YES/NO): YES